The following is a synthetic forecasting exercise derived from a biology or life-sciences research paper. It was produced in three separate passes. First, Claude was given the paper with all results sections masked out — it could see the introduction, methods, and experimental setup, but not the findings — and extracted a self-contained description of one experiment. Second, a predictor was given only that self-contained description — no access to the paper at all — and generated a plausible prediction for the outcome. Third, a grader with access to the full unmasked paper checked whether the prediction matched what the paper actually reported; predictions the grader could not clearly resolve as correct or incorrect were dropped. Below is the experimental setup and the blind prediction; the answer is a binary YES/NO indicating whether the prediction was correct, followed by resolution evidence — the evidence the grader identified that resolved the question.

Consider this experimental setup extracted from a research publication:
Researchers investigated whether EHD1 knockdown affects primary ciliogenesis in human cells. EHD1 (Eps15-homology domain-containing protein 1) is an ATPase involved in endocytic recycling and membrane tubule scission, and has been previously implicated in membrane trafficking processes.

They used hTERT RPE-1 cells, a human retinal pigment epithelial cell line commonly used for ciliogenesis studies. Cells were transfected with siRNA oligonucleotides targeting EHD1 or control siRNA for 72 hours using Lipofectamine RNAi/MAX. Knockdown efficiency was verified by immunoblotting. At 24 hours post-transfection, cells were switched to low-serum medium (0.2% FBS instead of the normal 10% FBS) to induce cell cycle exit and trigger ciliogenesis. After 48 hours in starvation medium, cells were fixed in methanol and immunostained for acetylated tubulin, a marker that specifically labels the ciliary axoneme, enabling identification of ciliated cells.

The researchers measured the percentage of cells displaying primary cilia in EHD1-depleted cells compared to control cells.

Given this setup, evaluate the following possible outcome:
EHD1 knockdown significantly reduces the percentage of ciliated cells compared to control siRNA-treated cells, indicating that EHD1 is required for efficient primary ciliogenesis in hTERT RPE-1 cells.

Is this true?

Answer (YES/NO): YES